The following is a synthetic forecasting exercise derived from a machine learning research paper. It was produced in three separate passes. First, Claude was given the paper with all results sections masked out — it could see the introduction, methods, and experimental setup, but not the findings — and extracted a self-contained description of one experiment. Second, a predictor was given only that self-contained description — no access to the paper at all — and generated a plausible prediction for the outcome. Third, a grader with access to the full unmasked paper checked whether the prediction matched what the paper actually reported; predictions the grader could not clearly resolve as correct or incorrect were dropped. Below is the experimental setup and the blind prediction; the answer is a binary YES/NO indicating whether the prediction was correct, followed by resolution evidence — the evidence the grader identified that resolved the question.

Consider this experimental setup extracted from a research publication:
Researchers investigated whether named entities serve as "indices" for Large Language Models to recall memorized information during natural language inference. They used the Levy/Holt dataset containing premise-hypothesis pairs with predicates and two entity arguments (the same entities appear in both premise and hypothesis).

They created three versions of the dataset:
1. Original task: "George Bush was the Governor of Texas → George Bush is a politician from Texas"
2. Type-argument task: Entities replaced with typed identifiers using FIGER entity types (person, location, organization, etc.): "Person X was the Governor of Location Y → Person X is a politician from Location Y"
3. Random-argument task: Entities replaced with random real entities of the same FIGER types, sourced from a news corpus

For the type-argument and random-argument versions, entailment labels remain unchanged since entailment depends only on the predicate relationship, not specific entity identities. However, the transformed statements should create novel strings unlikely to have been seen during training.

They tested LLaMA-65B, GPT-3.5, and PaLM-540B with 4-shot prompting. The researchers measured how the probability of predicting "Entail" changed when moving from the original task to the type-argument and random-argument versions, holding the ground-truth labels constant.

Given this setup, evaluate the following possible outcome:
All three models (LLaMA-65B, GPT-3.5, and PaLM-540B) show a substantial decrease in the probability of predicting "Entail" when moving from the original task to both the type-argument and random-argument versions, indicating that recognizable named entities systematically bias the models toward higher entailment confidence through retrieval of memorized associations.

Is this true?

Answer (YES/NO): YES